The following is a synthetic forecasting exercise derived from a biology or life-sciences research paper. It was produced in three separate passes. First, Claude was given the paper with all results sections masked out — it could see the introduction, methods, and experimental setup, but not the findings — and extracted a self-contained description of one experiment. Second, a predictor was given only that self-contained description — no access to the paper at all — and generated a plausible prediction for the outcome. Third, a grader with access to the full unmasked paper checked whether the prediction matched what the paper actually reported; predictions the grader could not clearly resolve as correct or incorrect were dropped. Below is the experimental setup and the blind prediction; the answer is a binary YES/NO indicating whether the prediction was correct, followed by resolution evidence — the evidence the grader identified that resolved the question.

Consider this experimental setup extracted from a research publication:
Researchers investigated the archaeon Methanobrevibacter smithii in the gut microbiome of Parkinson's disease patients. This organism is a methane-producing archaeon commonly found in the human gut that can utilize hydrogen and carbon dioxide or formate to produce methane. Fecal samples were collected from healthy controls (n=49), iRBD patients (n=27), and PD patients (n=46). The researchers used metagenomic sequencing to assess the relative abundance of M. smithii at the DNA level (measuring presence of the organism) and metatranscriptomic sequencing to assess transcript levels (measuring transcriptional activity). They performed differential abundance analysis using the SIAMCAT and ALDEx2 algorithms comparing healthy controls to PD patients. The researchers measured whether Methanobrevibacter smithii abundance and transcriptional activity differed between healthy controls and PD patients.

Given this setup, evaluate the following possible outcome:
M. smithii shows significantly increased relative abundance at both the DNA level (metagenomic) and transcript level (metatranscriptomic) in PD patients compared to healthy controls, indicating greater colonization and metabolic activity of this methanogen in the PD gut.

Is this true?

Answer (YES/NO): NO